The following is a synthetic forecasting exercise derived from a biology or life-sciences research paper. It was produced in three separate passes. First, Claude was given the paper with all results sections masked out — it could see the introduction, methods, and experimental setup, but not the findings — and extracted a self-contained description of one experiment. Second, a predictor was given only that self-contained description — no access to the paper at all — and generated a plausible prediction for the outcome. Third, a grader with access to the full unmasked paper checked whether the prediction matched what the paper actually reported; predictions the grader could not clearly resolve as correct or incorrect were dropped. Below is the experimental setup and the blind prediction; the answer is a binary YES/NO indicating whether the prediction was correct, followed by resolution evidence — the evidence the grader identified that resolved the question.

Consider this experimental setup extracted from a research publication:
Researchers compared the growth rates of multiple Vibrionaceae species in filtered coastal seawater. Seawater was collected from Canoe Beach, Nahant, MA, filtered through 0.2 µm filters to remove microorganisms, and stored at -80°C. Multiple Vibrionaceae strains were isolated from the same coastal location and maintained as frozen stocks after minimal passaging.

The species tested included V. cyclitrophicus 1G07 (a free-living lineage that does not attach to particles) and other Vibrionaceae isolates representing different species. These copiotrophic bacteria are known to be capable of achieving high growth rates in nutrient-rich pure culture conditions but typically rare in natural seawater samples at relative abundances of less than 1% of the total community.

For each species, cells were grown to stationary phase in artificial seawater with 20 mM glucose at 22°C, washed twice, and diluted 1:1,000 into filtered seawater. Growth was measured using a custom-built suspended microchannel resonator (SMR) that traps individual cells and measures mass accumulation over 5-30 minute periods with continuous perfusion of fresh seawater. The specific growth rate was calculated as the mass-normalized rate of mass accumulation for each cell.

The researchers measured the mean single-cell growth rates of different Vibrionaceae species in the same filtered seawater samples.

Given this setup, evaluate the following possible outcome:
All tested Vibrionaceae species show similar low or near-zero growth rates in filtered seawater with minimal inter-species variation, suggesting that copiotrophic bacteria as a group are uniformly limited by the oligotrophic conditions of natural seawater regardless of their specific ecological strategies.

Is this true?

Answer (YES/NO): NO